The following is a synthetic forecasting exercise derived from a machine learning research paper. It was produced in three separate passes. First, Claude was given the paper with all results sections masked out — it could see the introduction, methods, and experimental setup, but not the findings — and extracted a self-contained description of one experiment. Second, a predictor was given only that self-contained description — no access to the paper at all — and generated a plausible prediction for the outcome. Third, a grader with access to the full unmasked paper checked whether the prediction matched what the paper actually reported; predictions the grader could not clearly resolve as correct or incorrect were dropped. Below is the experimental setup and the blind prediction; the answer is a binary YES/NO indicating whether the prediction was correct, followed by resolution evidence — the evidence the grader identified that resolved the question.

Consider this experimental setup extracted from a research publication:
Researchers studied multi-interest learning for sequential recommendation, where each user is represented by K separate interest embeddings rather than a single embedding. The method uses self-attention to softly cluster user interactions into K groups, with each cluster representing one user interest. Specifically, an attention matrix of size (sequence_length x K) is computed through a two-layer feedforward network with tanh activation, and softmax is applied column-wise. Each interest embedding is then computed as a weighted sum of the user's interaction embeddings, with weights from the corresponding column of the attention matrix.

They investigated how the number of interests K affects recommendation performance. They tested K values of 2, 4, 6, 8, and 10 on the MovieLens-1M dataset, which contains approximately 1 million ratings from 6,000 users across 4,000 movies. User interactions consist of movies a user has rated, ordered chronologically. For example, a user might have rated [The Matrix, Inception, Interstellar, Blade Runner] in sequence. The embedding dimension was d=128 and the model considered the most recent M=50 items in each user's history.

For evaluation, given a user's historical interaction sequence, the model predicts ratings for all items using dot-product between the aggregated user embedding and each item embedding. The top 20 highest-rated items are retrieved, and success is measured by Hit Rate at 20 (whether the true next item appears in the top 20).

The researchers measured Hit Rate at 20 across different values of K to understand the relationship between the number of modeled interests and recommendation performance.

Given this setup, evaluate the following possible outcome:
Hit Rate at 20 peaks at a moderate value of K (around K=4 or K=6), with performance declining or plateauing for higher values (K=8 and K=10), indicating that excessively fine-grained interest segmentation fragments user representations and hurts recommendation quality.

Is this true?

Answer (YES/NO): NO